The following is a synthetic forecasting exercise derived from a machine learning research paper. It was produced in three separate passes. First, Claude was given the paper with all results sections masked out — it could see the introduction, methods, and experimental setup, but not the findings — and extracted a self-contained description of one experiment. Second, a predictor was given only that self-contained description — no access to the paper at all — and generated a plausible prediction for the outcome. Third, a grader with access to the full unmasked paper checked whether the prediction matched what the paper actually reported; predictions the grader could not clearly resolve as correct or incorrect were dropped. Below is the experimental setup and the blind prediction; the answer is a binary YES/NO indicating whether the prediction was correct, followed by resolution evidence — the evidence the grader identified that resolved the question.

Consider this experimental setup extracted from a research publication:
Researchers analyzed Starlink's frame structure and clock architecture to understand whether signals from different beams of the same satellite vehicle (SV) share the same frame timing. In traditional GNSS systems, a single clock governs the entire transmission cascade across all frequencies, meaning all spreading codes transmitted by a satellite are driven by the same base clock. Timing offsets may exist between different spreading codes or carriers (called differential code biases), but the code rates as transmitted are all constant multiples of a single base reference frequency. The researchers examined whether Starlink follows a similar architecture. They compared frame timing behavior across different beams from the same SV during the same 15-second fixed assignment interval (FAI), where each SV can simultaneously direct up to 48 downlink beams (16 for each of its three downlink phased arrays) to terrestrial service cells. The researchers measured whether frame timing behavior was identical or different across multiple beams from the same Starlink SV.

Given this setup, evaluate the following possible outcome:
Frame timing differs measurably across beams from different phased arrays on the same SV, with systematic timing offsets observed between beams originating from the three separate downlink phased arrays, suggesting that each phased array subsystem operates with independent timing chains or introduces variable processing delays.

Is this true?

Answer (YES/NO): NO